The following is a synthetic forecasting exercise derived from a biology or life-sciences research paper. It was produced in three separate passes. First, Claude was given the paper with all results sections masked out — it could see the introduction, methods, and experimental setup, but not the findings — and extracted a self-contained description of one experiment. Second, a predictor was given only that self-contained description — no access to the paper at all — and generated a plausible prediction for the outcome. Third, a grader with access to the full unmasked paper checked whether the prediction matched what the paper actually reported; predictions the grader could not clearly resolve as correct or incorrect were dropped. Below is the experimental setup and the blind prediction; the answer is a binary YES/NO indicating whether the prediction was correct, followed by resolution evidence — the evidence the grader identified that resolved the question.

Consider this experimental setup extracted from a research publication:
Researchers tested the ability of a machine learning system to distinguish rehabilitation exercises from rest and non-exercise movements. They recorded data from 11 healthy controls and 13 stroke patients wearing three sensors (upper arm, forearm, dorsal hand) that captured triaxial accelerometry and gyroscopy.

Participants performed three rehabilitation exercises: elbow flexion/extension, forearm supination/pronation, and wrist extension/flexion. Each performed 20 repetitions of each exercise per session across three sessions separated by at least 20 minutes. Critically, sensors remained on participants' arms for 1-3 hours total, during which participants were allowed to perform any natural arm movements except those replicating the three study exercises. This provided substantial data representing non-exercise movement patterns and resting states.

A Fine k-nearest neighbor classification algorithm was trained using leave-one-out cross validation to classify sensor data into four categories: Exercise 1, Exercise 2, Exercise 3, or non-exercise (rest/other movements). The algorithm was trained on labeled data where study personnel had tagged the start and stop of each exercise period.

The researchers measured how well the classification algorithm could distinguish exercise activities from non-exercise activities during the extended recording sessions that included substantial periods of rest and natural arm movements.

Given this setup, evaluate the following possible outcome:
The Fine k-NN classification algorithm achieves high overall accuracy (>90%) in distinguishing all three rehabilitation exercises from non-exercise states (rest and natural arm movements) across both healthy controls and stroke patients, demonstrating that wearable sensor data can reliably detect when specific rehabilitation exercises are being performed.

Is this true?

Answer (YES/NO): YES